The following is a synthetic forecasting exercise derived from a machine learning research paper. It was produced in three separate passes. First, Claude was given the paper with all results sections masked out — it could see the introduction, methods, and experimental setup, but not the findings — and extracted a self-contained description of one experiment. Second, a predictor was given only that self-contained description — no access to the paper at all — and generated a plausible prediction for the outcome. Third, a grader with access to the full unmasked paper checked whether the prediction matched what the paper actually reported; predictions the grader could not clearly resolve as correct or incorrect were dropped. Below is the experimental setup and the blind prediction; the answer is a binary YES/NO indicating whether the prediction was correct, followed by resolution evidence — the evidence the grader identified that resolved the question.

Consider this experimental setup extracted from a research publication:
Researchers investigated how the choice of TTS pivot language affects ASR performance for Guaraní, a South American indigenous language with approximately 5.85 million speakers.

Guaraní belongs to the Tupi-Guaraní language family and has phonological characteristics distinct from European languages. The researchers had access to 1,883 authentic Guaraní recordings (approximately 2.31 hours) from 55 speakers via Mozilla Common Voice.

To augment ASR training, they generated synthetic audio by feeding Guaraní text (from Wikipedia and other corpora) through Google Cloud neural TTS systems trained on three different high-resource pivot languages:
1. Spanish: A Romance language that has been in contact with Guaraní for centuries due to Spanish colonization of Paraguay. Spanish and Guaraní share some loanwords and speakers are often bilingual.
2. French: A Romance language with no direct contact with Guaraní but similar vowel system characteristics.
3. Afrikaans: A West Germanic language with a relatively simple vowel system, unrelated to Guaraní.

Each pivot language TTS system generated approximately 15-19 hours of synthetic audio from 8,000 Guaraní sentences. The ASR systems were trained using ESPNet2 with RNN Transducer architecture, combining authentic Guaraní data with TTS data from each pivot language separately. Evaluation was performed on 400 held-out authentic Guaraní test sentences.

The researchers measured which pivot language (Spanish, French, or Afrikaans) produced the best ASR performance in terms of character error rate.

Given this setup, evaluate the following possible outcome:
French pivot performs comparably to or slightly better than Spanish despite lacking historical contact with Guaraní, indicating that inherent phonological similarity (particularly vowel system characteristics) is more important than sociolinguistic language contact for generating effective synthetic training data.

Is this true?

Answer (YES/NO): NO